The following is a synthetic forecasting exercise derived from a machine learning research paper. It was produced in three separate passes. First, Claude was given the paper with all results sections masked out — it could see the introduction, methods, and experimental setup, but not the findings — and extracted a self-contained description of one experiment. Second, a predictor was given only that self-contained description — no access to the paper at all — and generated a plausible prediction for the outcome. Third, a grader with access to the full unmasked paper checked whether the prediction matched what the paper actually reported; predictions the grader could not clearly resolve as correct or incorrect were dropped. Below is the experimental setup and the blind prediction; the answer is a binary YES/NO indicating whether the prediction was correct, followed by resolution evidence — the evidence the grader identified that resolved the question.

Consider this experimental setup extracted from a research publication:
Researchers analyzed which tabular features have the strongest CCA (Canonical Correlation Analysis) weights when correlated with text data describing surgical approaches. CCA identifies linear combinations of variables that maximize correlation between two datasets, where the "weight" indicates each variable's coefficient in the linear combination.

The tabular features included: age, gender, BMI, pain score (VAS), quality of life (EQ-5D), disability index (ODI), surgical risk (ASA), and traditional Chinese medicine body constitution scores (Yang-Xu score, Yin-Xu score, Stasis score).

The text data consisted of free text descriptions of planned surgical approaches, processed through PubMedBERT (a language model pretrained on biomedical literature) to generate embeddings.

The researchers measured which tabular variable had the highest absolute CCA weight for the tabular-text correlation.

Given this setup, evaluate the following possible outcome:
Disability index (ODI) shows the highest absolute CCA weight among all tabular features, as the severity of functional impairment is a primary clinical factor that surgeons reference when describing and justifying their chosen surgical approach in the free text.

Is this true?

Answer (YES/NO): YES